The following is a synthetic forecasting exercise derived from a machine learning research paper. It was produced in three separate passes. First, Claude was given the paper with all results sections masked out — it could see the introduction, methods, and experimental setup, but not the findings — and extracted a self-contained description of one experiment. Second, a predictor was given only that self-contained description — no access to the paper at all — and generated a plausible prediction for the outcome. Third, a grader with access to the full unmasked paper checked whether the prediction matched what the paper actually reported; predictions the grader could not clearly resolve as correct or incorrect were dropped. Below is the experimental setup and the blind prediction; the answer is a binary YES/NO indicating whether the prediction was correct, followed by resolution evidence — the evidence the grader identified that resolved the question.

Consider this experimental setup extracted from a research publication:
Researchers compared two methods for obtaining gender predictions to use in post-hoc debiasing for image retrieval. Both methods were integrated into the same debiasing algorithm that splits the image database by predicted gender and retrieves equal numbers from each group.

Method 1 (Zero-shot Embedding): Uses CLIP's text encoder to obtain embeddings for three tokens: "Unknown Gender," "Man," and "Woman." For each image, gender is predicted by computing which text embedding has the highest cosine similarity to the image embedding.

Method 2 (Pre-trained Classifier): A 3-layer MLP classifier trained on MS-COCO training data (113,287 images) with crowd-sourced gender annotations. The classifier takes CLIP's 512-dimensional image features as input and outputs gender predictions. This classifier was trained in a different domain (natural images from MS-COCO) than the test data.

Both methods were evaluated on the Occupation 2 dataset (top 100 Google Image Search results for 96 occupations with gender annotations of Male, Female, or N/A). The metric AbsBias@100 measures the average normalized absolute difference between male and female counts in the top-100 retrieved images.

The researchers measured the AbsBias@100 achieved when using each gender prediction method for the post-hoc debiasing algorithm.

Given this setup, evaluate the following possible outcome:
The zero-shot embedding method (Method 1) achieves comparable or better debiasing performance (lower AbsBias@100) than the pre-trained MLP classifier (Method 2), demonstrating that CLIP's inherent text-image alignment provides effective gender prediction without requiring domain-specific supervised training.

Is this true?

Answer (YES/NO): YES